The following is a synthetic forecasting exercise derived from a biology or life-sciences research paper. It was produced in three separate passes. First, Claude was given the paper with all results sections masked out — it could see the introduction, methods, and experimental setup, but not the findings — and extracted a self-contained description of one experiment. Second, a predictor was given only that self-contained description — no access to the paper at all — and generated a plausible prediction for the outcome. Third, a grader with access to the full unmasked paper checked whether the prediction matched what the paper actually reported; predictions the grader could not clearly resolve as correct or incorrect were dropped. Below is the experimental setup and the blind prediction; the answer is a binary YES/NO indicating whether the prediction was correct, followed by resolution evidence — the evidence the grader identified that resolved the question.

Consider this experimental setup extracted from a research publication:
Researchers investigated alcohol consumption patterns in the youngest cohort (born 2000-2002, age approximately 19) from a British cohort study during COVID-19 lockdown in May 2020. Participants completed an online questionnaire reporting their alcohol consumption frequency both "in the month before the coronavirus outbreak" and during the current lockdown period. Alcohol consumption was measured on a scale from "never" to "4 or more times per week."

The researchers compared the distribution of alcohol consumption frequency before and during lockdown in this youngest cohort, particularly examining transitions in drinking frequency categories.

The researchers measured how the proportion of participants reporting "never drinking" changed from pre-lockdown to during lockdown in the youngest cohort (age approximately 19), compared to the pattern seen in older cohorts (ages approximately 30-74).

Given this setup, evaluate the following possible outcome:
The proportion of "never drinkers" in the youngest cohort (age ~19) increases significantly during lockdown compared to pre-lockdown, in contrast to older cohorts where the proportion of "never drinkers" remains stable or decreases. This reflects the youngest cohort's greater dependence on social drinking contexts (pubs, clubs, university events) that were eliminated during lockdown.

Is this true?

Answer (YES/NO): NO